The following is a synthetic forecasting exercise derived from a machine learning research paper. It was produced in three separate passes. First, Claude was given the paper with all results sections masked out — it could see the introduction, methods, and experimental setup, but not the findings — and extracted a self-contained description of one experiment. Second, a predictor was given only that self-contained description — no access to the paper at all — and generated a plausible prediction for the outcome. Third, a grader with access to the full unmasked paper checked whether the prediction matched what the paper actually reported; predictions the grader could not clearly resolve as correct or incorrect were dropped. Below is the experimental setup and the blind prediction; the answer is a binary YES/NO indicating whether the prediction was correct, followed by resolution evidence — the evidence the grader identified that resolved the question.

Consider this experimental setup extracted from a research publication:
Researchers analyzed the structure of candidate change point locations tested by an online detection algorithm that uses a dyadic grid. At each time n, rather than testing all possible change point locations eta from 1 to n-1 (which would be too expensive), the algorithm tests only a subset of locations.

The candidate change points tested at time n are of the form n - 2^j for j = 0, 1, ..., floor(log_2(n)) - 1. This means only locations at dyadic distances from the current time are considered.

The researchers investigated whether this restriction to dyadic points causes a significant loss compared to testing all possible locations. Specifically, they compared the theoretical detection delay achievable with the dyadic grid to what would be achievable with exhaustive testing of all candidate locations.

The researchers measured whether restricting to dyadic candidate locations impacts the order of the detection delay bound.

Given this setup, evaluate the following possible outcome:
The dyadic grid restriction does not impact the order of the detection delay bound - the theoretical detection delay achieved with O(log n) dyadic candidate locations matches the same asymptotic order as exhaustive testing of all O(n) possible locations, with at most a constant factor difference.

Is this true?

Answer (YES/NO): YES